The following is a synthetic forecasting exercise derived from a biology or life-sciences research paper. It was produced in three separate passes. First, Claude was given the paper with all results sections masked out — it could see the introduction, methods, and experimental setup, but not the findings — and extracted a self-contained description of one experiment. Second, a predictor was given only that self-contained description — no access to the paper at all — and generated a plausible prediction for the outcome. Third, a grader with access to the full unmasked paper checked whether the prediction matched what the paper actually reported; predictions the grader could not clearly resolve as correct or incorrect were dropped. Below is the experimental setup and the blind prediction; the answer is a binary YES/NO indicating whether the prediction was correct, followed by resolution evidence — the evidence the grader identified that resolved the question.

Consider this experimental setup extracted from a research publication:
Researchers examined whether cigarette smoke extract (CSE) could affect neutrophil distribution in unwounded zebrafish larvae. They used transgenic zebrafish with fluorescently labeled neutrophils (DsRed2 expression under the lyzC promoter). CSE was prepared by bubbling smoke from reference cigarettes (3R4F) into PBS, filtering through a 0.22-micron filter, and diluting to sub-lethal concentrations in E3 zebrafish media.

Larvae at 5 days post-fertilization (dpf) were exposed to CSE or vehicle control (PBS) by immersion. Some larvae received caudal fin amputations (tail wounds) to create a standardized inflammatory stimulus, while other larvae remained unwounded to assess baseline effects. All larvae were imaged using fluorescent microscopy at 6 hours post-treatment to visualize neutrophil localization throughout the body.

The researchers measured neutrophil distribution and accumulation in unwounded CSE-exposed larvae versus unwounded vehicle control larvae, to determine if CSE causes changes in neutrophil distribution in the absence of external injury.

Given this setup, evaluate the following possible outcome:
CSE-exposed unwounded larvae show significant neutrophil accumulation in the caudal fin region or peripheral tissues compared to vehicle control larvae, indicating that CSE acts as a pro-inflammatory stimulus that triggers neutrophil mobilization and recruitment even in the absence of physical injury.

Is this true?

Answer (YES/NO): NO